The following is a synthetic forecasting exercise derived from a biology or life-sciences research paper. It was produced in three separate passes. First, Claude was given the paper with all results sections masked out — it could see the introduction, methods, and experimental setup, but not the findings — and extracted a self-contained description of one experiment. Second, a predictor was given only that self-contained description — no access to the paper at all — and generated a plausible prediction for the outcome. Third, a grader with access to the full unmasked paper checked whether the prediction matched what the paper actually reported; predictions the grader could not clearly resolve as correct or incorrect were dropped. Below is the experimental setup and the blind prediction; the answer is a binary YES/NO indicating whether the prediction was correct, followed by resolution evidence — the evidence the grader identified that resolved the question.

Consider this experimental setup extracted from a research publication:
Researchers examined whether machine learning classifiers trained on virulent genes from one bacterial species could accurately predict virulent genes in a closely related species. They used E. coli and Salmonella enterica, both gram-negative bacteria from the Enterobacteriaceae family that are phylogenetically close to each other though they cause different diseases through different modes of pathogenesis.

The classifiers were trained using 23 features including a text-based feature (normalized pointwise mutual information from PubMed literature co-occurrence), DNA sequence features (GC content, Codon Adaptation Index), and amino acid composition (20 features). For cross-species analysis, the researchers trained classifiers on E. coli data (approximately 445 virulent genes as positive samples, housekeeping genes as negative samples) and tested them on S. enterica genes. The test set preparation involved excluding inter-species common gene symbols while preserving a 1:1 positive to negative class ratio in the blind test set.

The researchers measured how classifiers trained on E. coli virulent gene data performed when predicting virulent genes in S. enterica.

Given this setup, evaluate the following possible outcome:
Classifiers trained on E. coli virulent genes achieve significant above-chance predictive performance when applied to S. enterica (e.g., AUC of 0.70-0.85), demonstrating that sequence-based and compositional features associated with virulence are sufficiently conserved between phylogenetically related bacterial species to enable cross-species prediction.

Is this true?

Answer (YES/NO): NO